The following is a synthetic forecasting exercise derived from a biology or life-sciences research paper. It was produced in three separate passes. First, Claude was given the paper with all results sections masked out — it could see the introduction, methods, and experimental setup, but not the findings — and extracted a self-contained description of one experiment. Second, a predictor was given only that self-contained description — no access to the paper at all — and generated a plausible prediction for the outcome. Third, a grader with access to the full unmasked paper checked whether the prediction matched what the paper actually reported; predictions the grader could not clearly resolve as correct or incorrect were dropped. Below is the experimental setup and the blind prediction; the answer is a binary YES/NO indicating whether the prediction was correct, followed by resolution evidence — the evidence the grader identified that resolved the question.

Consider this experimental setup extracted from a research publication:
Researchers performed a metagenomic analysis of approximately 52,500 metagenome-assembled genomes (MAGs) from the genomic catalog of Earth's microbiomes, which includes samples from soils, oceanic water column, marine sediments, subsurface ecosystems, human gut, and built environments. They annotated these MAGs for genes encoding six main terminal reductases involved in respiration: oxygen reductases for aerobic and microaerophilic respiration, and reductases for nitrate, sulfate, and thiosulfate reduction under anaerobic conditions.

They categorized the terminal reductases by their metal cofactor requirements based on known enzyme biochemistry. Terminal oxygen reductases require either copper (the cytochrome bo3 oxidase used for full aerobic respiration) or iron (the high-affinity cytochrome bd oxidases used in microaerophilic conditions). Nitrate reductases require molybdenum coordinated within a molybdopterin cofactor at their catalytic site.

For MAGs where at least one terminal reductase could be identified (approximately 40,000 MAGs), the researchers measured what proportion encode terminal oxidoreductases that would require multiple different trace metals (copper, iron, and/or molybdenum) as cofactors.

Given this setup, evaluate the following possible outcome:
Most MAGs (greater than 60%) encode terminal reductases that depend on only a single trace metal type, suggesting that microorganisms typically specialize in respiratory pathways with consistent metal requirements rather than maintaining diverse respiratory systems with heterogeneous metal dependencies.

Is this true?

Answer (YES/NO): NO